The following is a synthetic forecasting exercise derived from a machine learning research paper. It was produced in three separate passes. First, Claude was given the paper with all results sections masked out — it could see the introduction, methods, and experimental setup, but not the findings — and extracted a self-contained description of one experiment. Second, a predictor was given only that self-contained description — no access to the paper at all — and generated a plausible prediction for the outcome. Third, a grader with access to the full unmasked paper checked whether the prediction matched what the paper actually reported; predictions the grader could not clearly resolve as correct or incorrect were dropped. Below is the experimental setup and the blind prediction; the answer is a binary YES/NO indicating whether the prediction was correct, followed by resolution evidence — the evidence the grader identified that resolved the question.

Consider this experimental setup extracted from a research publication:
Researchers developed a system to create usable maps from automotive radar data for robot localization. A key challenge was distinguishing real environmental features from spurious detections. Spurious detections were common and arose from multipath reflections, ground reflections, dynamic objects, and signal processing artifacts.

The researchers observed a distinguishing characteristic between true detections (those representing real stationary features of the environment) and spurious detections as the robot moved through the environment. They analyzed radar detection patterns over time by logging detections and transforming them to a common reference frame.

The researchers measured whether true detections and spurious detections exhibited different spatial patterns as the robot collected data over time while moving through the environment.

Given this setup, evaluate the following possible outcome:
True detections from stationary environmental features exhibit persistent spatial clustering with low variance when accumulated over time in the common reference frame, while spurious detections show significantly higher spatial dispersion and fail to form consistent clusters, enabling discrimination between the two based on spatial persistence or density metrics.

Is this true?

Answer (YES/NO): YES